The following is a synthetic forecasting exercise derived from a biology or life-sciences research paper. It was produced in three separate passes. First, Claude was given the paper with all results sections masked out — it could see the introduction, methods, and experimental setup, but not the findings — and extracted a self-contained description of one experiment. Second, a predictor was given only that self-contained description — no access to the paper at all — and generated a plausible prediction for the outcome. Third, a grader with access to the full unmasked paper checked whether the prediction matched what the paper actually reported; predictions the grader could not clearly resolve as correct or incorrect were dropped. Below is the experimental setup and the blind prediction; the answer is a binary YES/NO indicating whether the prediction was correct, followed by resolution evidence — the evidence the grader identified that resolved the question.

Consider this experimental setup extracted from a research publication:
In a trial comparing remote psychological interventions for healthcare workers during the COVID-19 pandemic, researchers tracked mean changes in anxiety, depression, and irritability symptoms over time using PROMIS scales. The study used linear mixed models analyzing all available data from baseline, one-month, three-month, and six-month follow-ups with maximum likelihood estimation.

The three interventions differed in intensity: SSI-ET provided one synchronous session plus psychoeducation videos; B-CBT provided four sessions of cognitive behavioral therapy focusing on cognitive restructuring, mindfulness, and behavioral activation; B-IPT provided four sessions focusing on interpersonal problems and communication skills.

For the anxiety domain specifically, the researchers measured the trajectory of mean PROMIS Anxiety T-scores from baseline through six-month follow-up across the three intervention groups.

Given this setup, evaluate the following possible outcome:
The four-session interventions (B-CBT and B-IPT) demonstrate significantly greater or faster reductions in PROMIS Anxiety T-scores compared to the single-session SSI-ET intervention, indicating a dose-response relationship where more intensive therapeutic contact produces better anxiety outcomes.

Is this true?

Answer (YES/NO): NO